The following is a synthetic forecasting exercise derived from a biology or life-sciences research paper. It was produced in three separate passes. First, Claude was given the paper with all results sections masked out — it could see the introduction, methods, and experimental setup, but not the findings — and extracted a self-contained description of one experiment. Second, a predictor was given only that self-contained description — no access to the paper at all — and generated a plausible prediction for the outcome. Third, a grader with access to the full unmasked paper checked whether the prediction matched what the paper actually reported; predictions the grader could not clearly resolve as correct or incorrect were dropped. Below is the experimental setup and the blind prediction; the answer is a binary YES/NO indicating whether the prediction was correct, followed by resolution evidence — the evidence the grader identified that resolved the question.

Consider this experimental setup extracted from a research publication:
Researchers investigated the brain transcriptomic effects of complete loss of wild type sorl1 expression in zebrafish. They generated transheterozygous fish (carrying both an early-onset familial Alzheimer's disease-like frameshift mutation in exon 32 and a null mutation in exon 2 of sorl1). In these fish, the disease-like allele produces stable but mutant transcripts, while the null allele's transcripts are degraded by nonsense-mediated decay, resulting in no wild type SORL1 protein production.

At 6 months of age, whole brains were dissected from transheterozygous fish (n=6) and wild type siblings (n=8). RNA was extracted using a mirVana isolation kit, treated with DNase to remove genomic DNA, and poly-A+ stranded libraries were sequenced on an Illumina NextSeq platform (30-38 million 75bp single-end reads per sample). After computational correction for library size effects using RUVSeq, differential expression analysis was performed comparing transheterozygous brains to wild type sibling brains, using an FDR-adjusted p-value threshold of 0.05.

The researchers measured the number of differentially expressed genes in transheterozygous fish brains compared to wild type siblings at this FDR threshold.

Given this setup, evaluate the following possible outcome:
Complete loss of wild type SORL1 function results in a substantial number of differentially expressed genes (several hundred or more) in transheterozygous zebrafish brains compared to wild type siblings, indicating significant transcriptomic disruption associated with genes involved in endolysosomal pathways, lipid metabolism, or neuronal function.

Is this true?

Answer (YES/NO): NO